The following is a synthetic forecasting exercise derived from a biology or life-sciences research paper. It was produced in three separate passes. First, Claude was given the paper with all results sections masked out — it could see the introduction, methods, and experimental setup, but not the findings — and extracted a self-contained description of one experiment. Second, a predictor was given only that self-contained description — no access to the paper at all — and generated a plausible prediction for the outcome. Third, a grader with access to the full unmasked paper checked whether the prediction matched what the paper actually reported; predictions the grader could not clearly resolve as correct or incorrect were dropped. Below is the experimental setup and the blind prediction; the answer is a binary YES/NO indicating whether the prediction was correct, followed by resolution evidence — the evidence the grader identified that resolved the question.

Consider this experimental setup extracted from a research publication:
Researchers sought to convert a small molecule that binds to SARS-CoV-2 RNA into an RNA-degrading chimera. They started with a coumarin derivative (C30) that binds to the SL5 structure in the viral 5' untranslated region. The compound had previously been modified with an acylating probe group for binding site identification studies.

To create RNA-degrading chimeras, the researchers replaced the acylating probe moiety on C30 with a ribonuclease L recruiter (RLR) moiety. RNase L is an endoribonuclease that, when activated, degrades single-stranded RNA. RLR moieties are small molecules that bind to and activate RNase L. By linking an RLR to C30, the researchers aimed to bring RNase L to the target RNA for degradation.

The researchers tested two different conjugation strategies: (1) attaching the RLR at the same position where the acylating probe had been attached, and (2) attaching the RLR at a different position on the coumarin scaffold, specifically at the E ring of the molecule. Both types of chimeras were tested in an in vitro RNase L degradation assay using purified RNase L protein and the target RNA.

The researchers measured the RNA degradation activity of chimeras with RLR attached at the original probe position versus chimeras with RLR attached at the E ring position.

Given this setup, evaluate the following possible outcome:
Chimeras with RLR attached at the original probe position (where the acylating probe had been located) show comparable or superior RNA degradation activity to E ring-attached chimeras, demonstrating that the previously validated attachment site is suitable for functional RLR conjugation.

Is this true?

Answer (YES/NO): NO